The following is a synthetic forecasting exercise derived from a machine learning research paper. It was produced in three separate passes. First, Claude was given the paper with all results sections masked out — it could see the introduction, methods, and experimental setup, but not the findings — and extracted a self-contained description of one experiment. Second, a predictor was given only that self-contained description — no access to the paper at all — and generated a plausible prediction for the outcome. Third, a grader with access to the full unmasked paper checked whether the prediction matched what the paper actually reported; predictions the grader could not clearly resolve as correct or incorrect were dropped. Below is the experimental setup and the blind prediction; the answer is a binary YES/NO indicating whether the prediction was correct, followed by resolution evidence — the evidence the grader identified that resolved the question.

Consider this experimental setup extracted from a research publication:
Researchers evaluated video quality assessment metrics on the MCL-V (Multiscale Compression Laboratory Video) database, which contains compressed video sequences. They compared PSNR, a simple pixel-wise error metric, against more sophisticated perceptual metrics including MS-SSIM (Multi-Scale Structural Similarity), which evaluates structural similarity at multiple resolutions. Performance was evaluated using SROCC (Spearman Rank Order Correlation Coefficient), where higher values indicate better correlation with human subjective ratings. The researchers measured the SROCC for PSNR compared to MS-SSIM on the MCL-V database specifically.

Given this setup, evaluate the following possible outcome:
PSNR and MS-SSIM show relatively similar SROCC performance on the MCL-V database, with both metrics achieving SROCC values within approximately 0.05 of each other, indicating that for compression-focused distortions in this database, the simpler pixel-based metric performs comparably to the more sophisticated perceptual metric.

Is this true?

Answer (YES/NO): NO